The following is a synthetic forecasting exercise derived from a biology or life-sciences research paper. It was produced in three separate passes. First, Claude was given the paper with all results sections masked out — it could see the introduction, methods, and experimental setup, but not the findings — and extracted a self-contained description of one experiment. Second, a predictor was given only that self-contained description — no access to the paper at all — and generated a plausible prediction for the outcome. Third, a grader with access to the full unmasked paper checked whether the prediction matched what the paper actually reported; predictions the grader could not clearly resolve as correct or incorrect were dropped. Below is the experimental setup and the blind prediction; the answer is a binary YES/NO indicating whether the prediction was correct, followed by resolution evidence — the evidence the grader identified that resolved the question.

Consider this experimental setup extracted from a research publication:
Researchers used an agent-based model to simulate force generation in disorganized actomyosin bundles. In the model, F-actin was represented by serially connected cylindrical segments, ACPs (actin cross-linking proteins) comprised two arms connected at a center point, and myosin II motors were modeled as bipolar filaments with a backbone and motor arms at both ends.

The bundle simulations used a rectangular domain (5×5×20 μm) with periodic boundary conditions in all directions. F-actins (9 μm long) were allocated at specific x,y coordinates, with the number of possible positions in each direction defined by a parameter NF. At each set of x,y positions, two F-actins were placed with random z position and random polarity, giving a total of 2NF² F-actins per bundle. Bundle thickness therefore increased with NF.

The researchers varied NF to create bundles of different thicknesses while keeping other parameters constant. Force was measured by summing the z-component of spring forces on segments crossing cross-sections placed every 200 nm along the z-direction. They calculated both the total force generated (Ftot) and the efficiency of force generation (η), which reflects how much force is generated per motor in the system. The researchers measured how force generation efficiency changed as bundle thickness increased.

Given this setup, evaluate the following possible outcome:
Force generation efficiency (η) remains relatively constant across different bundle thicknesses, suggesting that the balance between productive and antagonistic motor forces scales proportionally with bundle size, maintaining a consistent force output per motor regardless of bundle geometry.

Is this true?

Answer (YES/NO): NO